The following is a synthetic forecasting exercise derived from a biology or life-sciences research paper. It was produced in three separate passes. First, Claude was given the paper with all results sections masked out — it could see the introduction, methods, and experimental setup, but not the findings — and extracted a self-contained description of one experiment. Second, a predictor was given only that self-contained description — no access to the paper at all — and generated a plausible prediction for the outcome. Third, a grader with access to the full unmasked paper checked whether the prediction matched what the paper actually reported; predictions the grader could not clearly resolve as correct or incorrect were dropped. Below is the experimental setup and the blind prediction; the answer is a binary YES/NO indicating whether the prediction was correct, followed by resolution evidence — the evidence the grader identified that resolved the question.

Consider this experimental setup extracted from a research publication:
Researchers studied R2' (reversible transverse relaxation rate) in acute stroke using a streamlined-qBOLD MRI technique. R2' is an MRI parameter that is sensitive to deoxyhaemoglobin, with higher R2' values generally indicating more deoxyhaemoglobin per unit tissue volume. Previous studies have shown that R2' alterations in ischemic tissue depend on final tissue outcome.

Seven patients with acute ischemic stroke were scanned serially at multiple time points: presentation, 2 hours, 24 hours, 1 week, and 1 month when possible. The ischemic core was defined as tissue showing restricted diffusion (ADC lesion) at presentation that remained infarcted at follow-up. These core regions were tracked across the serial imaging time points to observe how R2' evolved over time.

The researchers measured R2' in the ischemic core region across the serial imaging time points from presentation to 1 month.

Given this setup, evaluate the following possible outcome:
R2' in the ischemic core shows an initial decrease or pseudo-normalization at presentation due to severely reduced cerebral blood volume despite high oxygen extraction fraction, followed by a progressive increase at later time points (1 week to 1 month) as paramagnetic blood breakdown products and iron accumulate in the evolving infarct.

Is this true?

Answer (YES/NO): NO